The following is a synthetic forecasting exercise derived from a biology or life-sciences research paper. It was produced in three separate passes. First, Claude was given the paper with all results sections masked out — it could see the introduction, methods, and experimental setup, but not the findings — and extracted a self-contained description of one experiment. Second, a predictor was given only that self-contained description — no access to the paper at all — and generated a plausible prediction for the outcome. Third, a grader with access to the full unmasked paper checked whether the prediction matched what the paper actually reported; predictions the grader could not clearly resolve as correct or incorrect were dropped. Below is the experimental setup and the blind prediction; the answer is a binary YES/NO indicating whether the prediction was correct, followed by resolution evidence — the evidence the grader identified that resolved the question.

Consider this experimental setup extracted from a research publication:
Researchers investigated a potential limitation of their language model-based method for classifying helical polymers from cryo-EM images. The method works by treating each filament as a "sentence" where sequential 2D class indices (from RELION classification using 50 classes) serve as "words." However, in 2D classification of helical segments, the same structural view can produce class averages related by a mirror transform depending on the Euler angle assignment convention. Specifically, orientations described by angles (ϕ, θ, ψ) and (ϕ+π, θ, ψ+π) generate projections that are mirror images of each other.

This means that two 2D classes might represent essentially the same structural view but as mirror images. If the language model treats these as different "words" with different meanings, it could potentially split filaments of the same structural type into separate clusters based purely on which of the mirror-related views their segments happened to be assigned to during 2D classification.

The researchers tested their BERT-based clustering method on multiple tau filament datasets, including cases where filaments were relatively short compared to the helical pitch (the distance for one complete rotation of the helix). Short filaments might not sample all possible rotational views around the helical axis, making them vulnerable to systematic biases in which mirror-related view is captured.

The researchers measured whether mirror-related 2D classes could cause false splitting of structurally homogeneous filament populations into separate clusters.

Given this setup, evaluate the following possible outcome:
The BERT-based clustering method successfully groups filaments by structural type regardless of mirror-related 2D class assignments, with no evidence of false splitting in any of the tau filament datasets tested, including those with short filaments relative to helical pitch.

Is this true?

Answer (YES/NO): NO